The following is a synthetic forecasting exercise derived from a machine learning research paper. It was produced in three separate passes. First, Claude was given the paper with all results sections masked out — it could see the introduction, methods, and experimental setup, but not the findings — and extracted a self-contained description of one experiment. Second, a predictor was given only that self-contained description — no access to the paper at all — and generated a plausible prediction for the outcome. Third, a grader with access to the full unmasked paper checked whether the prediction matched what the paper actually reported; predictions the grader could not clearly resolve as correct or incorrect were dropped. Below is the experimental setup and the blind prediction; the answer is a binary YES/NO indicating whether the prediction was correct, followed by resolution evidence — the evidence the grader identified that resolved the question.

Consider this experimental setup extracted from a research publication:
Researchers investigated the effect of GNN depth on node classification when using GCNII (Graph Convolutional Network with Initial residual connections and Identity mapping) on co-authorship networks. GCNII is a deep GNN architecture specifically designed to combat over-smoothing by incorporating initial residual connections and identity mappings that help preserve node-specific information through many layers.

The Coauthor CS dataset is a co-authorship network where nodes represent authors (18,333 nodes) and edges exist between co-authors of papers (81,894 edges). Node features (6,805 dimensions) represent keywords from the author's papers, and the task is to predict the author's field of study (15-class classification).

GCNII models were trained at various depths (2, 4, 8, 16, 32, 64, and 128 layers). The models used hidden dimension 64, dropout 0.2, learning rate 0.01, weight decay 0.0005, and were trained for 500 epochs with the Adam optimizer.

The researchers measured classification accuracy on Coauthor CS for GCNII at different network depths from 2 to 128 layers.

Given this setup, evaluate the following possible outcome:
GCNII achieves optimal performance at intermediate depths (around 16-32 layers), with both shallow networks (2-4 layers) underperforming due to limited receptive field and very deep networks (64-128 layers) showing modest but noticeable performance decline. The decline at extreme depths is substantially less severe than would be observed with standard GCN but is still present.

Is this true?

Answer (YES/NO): NO